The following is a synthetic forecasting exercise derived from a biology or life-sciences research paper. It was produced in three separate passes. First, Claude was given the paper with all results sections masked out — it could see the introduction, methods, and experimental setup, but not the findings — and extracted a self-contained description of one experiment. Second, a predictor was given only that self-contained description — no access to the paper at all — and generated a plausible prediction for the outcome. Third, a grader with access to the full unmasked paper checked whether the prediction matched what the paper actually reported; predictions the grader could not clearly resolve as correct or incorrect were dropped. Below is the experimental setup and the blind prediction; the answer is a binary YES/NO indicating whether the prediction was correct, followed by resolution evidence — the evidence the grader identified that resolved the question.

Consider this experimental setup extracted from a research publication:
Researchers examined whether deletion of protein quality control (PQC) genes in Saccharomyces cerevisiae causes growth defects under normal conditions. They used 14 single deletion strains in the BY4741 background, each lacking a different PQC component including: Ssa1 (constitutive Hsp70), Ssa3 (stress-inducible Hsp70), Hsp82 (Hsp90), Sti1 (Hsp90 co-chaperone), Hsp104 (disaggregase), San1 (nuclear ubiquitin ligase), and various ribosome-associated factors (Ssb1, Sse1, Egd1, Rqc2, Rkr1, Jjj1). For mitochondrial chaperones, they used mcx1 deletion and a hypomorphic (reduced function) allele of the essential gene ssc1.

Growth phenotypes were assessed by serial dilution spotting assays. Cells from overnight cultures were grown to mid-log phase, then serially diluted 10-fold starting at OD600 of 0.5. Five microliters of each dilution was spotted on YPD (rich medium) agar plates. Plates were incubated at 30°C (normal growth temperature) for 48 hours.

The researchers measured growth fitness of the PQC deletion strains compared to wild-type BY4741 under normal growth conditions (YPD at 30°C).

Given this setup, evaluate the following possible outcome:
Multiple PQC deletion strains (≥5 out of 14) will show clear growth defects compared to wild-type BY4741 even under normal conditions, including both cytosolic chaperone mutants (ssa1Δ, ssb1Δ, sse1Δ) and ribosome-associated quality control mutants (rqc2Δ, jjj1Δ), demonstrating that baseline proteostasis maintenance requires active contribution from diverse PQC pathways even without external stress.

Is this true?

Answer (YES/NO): NO